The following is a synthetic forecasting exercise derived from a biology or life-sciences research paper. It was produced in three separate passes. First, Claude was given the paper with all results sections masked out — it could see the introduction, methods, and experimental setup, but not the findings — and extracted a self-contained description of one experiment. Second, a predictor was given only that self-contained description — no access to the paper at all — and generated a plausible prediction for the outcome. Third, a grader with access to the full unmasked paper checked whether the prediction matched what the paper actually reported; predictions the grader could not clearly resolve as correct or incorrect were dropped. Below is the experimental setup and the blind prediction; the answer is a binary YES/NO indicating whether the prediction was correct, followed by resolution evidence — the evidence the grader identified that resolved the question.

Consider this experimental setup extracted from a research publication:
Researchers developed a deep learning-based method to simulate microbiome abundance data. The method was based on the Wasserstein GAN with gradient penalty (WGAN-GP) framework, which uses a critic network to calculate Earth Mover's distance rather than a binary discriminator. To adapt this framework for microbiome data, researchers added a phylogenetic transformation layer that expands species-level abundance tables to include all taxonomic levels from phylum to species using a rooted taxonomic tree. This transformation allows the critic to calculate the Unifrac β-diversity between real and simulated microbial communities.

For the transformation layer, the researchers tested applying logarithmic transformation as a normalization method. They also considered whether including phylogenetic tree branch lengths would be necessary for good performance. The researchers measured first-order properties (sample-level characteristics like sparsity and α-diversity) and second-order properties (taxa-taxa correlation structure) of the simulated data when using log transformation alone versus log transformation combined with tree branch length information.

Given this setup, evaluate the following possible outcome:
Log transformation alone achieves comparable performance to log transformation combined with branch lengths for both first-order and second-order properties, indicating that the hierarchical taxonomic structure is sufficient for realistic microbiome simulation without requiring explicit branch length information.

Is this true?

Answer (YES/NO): YES